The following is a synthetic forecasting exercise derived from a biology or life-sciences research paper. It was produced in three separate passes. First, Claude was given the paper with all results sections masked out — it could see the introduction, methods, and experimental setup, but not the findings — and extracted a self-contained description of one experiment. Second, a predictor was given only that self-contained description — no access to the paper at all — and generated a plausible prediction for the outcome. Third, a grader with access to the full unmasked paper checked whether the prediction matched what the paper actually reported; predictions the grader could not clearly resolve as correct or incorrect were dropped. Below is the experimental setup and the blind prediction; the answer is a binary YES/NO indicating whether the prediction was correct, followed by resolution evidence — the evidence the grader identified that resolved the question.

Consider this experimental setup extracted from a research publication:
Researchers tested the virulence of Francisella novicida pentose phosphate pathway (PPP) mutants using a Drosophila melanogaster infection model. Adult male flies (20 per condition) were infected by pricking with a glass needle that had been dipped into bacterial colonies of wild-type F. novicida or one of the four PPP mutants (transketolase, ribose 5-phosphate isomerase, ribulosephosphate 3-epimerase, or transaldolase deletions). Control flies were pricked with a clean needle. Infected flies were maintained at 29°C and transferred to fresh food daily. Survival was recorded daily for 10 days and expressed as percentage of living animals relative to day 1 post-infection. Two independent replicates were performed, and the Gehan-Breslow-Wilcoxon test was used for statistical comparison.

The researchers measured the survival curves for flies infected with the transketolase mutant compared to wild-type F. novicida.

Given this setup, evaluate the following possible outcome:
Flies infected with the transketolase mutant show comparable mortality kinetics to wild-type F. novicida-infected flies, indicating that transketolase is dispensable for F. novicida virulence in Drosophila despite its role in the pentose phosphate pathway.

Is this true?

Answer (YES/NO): NO